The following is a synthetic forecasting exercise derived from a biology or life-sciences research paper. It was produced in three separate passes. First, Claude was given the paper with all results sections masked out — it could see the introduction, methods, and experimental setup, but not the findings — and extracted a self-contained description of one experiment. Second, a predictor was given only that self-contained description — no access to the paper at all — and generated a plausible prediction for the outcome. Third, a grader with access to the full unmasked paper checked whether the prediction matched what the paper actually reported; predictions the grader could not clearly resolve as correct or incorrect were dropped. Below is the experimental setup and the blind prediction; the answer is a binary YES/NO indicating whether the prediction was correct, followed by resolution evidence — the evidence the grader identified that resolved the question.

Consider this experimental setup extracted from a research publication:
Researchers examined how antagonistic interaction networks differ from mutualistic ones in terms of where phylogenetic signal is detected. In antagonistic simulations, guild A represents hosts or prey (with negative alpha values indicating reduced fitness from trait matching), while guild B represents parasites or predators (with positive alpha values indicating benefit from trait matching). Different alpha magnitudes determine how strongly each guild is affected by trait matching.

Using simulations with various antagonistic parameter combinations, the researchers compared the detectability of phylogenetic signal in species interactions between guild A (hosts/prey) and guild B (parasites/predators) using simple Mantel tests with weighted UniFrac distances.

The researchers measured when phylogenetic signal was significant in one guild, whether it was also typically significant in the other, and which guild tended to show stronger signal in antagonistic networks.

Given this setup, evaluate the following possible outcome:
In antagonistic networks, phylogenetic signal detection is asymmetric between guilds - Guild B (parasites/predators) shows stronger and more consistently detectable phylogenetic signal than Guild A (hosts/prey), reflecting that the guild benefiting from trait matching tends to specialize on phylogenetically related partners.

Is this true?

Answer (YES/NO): NO